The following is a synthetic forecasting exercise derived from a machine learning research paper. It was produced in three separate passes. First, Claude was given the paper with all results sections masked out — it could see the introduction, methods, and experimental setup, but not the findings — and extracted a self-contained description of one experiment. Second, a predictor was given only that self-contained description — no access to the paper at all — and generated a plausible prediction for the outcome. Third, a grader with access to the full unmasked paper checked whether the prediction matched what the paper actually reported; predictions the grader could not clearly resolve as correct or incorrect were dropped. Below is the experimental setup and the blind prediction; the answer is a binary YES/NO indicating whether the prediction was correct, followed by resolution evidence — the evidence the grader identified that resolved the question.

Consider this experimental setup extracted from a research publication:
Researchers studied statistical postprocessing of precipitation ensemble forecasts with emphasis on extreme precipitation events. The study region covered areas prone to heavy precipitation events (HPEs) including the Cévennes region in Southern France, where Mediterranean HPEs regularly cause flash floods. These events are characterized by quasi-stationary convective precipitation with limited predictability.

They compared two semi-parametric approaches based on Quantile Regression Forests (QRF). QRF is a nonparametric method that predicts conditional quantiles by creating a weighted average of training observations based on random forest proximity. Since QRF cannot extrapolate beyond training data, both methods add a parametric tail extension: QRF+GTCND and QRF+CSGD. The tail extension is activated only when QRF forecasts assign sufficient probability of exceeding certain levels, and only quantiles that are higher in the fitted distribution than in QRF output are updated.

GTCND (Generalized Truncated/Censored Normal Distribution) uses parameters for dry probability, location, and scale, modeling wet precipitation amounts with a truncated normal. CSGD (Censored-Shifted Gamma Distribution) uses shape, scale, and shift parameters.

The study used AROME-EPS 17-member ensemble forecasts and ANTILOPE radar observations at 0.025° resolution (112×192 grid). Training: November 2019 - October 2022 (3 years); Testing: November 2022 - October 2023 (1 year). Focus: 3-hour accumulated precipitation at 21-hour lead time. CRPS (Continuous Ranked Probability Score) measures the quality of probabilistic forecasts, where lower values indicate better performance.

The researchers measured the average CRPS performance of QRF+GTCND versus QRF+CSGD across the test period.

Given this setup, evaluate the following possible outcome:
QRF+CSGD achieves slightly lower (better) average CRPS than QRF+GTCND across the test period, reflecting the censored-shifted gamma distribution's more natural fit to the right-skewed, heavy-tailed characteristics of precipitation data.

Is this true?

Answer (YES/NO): YES